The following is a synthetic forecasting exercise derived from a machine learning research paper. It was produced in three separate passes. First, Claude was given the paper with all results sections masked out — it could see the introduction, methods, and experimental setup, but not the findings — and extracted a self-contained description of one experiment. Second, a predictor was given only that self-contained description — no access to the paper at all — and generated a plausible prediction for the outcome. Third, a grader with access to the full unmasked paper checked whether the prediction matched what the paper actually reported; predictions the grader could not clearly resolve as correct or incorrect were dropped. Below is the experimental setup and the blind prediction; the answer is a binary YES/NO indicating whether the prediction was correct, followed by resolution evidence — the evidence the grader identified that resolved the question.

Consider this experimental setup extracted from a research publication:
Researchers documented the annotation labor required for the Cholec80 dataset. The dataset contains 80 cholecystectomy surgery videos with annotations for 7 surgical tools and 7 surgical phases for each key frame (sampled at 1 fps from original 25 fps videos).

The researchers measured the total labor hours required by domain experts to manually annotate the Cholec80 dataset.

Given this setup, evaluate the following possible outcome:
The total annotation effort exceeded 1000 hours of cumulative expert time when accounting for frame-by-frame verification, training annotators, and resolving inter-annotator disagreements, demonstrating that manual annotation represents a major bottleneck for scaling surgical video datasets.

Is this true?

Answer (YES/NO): NO